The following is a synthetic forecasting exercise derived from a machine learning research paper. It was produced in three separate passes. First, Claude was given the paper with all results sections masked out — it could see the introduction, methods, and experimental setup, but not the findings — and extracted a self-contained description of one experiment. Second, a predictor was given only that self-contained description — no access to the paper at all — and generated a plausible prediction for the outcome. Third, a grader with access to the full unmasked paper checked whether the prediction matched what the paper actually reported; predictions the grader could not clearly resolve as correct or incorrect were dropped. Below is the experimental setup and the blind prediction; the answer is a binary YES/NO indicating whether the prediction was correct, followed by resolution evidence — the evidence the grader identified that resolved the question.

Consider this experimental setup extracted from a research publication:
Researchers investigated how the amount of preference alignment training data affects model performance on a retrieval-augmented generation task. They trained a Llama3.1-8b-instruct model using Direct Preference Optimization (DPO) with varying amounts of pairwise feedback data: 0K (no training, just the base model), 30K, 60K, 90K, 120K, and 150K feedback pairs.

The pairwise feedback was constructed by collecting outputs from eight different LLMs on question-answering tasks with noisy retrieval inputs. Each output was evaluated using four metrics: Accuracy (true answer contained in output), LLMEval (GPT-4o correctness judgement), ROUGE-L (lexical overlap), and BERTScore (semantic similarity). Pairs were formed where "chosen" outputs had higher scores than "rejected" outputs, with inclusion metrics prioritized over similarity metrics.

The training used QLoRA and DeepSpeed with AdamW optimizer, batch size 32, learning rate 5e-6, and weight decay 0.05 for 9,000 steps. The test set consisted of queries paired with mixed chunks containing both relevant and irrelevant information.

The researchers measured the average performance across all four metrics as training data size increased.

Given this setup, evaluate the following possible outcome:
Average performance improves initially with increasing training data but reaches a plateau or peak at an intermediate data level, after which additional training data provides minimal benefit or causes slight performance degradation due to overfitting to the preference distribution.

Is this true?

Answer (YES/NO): NO